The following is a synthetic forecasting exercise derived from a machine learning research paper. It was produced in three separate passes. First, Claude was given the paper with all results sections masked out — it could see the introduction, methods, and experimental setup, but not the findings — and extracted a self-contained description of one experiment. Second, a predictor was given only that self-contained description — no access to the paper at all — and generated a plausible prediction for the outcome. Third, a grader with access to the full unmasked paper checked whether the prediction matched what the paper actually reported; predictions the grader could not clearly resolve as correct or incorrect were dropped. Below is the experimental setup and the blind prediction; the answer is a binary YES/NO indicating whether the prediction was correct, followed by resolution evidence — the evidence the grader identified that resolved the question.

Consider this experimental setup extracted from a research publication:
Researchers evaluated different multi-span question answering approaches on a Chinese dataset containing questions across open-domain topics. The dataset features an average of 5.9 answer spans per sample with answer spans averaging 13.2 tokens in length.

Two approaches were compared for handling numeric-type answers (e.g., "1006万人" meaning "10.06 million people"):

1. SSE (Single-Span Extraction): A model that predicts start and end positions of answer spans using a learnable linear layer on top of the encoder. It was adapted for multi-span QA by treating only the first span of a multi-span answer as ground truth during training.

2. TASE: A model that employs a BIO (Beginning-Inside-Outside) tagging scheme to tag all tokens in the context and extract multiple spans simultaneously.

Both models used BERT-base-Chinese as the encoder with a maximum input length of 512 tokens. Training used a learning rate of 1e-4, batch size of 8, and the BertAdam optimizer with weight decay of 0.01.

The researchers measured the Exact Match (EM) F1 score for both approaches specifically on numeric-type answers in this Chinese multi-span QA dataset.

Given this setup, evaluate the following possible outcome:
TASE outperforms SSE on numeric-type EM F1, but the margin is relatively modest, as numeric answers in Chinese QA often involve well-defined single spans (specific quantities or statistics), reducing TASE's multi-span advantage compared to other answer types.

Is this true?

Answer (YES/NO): NO